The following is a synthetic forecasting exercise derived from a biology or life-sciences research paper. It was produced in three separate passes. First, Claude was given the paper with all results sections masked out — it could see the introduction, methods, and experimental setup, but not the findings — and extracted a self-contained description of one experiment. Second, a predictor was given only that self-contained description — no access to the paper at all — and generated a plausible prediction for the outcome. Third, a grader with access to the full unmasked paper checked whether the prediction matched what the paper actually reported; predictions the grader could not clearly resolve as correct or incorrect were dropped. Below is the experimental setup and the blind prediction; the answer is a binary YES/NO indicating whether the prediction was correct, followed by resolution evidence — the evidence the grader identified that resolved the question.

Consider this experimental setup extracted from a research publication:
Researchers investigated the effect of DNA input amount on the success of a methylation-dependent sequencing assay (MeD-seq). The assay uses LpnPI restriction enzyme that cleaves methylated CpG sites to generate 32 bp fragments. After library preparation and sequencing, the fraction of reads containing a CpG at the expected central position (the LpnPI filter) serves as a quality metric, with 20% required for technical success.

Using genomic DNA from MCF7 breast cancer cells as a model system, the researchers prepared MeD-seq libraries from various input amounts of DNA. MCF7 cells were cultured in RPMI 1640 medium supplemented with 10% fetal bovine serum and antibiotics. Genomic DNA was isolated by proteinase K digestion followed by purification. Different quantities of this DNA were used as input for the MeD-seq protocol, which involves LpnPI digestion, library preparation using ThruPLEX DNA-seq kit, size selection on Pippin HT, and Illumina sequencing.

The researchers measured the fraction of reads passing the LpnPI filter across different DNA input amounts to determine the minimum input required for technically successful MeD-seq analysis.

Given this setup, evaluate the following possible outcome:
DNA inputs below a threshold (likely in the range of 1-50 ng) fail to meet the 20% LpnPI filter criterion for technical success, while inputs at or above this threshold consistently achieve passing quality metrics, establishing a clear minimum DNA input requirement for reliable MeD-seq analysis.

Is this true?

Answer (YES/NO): NO